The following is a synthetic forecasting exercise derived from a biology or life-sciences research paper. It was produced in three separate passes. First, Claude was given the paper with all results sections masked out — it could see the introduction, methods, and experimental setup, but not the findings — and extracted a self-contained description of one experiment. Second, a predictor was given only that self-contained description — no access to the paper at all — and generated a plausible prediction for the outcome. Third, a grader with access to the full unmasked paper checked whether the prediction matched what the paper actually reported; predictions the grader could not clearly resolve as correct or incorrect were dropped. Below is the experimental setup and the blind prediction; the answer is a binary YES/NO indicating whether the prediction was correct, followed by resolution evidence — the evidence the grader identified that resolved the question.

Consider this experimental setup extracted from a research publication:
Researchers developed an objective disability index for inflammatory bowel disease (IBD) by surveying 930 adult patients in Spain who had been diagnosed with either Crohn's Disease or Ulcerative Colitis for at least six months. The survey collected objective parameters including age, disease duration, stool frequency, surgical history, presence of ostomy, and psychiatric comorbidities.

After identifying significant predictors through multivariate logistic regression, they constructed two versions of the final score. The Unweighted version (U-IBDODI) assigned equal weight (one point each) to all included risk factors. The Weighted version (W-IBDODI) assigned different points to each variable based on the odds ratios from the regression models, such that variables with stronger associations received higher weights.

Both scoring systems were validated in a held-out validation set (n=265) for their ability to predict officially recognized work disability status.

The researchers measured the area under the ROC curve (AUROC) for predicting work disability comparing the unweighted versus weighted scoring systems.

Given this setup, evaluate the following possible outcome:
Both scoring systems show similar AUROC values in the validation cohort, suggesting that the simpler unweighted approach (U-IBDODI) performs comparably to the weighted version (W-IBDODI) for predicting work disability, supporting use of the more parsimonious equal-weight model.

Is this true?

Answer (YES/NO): YES